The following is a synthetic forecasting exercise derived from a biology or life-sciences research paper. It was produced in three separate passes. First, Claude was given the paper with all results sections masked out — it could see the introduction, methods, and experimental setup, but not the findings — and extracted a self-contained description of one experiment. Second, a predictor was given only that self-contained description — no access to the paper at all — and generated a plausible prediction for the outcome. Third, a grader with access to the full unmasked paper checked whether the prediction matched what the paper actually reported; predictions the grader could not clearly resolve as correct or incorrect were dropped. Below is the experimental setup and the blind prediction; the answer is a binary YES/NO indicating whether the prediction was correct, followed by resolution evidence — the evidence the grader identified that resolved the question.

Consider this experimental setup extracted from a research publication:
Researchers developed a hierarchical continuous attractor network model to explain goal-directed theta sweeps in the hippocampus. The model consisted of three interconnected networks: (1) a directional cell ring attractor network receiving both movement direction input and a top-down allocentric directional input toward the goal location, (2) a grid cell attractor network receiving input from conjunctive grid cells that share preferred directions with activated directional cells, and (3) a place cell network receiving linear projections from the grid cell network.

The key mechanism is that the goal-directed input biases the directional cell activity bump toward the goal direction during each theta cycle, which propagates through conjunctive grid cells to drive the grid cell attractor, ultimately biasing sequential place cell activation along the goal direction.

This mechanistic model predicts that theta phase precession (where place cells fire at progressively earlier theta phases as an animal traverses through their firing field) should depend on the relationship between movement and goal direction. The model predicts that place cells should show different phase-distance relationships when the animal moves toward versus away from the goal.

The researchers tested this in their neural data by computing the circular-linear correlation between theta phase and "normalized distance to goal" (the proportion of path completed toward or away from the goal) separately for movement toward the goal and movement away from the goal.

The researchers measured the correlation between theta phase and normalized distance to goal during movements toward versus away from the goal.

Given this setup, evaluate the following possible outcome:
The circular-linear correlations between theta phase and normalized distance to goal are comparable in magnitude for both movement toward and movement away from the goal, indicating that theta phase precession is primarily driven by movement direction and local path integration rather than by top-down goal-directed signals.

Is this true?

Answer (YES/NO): NO